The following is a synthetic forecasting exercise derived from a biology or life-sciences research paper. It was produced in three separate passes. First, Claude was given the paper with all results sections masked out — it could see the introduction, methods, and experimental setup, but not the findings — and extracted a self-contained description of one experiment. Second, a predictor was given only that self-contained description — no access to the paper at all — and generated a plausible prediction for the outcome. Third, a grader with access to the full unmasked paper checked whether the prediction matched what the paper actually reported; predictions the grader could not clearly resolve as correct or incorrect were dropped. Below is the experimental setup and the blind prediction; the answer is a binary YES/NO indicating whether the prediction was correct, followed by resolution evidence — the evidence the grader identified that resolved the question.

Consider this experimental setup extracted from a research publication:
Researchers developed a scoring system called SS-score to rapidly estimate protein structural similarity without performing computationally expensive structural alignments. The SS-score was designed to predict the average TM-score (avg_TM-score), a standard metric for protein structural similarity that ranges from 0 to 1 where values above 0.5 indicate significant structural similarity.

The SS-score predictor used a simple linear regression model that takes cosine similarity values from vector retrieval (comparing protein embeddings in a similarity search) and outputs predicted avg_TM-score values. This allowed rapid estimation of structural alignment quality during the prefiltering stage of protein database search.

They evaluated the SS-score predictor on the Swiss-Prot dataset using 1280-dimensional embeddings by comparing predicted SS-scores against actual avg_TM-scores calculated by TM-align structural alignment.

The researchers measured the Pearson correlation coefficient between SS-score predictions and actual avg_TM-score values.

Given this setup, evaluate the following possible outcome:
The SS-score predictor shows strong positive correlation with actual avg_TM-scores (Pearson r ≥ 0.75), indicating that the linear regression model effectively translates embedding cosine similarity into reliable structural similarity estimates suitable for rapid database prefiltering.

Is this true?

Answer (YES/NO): NO